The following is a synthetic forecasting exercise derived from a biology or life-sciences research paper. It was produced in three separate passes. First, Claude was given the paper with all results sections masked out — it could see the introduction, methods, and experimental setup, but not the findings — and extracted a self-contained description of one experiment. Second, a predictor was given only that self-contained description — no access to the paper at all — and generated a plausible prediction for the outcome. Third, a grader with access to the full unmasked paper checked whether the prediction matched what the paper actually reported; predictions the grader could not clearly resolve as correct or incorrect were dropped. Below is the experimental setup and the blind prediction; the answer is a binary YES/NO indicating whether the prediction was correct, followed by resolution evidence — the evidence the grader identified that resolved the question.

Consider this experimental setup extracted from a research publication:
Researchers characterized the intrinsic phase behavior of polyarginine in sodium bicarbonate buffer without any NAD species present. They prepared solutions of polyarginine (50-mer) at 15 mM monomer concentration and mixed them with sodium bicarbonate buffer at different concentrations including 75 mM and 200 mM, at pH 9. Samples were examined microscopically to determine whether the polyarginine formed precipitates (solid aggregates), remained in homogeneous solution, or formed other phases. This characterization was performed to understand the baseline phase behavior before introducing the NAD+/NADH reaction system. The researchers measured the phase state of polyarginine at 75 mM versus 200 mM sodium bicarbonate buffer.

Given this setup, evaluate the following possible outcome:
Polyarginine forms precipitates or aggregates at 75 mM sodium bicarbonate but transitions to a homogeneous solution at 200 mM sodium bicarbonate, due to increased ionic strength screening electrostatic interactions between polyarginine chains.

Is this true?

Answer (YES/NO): NO